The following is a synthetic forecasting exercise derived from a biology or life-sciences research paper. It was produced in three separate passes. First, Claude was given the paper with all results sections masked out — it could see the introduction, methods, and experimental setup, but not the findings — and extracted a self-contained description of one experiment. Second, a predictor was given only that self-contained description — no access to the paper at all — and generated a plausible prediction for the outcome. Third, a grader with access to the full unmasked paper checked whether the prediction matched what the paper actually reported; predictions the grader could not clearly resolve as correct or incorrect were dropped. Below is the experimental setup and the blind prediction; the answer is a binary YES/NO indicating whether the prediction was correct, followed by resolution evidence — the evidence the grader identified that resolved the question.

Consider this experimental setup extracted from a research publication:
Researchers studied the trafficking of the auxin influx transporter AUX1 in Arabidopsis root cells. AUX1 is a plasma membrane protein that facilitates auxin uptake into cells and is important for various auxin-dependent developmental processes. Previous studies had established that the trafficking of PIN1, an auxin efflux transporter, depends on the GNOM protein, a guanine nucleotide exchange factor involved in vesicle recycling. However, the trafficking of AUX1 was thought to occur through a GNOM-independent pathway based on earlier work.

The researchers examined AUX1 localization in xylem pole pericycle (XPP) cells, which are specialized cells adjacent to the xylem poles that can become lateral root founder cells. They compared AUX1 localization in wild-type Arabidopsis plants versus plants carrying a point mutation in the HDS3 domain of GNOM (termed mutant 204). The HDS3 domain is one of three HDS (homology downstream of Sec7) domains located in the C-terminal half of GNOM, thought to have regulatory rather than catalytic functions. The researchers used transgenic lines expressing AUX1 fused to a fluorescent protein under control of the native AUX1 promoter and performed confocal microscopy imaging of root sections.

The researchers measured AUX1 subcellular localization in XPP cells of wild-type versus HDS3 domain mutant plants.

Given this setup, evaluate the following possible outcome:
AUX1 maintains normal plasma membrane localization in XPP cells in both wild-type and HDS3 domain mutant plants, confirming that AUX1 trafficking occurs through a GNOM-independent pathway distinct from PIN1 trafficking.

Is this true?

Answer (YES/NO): NO